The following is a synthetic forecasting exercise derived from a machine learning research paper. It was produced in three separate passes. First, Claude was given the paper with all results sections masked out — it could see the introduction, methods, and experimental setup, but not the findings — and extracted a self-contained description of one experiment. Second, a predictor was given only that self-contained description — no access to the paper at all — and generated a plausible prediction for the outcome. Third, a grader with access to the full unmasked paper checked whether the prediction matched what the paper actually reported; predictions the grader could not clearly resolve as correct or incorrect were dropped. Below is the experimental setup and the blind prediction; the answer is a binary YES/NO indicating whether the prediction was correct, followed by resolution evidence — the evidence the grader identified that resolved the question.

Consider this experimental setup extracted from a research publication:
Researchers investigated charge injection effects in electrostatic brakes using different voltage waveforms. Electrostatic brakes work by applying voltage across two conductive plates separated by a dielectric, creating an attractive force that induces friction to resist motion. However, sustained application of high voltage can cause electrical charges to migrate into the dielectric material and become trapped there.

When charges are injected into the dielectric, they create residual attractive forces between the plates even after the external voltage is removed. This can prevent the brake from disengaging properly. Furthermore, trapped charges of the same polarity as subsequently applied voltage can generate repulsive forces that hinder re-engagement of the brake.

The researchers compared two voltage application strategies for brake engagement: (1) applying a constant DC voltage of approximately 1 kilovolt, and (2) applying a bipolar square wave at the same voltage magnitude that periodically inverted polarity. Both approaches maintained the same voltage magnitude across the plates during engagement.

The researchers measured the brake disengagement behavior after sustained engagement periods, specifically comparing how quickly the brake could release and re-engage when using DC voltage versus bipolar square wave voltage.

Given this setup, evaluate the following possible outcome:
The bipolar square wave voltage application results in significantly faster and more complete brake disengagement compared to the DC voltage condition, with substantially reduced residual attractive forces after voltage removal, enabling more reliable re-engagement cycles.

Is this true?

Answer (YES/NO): YES